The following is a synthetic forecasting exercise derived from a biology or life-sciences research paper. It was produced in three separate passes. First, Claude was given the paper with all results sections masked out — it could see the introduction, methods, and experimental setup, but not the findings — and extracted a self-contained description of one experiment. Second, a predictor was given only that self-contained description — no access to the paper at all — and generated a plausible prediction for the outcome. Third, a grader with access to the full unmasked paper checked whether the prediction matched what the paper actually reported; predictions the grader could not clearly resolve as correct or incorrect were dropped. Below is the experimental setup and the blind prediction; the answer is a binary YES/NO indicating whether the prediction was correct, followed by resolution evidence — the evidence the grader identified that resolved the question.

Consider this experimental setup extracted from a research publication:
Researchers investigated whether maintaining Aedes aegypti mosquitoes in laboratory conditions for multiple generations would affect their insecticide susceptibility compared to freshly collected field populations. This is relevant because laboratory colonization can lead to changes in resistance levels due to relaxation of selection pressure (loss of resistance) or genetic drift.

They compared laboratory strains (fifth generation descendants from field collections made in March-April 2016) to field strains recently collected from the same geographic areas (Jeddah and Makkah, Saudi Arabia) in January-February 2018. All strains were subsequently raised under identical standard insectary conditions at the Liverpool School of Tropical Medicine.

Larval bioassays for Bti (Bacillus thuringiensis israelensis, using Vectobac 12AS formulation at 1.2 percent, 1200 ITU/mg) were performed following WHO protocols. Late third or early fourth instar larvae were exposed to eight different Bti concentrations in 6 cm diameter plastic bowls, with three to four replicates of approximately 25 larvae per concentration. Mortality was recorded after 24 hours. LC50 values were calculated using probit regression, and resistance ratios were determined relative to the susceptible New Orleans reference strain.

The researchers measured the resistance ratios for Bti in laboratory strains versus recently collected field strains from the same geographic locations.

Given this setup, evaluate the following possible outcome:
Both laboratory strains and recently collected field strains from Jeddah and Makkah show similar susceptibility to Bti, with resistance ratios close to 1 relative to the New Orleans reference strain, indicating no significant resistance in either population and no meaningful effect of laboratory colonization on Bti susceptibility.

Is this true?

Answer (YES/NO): NO